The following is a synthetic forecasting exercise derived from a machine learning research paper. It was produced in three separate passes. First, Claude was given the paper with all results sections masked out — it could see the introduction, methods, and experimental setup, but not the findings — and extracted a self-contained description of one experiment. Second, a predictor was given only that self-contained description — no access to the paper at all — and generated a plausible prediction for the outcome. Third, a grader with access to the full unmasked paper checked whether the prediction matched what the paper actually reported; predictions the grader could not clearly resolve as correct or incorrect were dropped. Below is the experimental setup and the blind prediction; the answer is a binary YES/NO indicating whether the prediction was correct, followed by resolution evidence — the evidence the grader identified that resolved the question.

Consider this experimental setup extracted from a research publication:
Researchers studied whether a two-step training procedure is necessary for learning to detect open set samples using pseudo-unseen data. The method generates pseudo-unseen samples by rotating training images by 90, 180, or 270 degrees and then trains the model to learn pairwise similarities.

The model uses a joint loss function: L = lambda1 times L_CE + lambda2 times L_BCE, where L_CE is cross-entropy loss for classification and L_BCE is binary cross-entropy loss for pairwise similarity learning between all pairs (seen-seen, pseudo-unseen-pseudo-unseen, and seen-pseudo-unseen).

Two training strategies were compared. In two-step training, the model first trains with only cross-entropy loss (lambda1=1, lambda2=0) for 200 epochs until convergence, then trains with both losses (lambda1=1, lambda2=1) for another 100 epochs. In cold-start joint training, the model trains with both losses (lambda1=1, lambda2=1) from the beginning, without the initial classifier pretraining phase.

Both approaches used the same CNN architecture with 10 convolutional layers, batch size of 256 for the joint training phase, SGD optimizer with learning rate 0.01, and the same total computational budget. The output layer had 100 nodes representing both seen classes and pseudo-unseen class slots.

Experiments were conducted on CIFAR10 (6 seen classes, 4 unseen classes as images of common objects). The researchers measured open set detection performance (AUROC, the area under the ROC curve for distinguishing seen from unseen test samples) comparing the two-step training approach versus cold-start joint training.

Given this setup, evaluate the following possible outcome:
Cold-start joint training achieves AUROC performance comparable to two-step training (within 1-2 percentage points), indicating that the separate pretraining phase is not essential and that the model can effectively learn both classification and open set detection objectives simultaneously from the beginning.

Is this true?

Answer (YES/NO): NO